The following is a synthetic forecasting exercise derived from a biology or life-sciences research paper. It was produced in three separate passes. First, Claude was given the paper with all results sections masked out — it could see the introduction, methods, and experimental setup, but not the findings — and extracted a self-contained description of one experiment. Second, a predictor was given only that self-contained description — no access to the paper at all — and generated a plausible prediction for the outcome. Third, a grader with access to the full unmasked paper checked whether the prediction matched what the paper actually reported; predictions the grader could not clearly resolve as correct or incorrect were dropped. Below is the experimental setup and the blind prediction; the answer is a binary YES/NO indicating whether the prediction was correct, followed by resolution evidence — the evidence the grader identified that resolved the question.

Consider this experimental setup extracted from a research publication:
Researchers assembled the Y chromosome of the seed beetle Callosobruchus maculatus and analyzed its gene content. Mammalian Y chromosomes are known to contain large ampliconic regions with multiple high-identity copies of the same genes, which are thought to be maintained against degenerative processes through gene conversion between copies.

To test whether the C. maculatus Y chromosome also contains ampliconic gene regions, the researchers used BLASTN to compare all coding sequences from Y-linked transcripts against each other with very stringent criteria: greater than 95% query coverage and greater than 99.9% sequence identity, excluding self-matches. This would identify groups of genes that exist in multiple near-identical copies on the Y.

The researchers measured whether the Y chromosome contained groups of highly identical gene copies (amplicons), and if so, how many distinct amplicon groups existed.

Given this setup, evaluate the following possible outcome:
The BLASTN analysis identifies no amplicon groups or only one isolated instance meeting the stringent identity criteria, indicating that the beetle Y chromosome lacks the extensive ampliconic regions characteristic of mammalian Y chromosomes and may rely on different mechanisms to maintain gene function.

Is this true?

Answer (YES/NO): NO